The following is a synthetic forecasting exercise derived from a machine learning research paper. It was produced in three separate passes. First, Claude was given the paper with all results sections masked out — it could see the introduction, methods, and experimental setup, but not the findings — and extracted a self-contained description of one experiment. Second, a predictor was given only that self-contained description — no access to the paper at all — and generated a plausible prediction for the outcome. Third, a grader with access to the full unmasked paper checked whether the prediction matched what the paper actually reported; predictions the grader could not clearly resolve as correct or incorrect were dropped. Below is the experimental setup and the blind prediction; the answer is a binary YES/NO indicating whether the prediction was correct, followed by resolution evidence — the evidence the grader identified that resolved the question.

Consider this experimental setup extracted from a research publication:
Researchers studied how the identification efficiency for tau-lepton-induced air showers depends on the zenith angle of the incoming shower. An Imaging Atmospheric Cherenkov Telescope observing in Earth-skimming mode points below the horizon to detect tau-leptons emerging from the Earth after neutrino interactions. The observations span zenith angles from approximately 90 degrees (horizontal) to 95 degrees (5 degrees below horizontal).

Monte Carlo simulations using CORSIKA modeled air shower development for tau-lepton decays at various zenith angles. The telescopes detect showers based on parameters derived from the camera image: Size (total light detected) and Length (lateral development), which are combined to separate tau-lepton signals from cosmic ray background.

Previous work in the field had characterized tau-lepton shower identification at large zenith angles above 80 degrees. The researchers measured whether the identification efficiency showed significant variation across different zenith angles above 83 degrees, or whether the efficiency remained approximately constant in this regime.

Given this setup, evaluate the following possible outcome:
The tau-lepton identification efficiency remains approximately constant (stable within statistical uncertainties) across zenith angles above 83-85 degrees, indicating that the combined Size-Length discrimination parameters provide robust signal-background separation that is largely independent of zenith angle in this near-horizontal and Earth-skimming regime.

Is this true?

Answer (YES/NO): YES